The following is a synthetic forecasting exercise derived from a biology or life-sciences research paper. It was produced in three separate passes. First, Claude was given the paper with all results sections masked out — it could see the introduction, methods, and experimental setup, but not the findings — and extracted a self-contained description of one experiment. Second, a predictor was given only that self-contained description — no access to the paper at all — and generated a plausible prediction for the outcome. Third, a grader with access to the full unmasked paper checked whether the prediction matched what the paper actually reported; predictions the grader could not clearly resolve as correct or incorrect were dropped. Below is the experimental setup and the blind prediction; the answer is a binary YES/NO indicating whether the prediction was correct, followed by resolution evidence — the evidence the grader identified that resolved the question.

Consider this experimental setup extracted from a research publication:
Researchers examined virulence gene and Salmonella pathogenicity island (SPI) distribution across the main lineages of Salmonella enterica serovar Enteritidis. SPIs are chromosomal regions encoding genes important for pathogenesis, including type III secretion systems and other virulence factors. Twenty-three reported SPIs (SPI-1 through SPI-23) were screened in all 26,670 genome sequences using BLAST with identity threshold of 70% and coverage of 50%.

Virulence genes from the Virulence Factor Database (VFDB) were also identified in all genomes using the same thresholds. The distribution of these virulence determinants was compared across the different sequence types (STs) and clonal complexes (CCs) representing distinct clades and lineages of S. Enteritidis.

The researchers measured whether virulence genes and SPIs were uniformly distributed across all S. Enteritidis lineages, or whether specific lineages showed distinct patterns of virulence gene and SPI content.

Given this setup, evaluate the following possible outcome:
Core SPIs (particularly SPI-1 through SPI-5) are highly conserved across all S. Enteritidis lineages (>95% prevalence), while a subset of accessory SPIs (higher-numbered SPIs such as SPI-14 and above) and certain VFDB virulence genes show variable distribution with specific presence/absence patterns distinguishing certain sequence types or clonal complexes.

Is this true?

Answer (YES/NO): NO